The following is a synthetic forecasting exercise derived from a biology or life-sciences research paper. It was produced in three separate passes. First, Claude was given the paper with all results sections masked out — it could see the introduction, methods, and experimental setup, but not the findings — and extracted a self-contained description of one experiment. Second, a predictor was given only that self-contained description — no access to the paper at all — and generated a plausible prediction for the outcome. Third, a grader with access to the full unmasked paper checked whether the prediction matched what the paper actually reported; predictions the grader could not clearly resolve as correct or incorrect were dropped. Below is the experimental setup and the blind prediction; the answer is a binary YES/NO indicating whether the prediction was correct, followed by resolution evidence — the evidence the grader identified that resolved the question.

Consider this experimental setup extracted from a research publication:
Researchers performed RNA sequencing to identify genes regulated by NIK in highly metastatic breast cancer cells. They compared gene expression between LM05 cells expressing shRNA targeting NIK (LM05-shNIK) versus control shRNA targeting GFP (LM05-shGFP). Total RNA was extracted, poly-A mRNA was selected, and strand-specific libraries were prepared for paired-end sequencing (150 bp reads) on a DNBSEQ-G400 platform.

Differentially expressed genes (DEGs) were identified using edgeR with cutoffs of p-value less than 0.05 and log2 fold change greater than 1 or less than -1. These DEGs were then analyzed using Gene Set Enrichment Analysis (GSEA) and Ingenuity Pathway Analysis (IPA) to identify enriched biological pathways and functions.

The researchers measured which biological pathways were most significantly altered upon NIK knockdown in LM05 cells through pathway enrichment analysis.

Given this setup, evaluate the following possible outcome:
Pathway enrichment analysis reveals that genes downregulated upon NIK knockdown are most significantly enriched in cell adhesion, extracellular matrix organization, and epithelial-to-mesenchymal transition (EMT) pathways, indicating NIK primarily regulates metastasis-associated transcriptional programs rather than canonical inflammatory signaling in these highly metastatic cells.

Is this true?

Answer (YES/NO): NO